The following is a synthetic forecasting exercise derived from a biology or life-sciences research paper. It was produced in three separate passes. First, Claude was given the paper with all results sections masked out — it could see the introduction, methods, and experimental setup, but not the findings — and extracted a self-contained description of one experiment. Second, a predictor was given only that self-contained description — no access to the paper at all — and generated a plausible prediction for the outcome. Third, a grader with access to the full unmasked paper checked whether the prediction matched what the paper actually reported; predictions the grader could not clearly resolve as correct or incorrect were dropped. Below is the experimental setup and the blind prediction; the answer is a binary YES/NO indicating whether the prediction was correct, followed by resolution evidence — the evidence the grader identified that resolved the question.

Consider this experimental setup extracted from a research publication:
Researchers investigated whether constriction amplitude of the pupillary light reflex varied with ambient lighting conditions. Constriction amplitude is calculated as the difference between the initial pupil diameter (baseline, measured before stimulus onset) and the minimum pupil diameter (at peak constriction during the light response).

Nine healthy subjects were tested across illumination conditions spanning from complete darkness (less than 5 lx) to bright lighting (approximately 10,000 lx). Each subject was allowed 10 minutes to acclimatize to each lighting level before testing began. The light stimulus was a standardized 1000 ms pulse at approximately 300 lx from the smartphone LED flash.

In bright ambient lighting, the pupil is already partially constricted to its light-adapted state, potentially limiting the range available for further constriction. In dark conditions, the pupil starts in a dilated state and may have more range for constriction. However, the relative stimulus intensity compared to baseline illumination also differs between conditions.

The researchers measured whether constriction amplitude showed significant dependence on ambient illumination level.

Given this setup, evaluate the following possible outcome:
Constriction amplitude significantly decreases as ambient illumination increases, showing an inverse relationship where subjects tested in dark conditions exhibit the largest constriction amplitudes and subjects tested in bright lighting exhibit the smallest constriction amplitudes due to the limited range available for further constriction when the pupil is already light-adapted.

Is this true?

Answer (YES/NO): YES